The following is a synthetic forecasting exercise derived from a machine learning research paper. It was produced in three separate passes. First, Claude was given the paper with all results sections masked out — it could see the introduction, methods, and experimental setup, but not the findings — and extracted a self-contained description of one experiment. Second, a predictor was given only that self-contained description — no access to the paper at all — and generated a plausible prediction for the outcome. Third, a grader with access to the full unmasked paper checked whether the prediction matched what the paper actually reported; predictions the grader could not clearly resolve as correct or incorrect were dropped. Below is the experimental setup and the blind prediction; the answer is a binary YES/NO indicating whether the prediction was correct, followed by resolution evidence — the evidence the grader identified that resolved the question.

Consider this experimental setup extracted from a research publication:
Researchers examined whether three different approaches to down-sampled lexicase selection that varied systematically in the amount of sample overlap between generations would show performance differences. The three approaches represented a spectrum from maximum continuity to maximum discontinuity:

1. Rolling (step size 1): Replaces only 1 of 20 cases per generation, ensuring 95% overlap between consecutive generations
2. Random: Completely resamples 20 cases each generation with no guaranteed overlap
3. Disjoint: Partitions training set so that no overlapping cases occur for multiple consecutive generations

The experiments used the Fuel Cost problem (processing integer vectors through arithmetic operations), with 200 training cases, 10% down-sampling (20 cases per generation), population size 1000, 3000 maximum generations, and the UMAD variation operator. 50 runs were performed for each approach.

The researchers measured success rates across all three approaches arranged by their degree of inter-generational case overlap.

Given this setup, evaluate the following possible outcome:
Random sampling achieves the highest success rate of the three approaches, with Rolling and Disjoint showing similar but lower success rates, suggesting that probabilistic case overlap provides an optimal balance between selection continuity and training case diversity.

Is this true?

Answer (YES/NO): NO